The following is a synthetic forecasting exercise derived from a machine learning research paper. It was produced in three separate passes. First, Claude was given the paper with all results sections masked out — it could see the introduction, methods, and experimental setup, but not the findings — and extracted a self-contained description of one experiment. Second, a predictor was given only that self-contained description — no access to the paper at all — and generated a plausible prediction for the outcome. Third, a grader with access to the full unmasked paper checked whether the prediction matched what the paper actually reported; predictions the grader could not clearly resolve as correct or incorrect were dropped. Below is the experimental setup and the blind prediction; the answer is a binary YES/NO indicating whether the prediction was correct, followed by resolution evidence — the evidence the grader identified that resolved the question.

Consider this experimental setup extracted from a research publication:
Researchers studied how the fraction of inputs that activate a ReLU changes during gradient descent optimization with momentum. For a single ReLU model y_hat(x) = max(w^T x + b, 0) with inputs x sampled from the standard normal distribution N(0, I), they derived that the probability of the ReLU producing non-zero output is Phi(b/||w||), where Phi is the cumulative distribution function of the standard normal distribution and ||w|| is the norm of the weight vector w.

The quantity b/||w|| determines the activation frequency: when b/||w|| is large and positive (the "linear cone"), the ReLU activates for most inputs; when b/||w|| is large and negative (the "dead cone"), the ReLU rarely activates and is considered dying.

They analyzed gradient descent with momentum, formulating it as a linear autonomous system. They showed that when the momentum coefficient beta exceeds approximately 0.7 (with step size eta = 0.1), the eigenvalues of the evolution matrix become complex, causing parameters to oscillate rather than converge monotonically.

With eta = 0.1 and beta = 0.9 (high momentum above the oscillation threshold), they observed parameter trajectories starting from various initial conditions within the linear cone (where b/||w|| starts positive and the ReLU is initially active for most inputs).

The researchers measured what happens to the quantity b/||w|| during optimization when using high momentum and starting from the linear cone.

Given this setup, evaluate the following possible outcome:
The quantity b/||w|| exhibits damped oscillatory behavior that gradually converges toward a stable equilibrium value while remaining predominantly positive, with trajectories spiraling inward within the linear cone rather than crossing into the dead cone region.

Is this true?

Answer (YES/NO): NO